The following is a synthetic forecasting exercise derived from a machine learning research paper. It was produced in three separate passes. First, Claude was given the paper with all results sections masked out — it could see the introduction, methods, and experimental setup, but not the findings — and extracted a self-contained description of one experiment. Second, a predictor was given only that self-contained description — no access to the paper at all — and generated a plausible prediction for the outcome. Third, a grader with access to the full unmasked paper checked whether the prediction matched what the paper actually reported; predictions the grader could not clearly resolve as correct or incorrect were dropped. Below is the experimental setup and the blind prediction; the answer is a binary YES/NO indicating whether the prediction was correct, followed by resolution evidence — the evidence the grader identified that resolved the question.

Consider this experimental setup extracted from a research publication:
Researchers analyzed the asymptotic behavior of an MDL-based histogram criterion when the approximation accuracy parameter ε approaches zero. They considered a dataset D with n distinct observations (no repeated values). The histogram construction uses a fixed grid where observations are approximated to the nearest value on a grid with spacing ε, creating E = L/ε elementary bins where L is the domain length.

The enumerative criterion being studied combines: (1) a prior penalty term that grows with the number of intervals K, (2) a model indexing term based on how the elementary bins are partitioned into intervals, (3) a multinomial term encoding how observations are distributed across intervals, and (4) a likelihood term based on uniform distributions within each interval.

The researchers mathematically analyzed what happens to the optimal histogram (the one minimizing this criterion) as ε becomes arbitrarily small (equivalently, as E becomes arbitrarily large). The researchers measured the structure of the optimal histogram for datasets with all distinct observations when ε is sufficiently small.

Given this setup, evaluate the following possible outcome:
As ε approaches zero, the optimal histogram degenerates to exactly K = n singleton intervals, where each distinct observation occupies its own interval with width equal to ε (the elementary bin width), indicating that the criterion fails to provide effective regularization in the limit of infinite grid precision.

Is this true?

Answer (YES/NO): NO